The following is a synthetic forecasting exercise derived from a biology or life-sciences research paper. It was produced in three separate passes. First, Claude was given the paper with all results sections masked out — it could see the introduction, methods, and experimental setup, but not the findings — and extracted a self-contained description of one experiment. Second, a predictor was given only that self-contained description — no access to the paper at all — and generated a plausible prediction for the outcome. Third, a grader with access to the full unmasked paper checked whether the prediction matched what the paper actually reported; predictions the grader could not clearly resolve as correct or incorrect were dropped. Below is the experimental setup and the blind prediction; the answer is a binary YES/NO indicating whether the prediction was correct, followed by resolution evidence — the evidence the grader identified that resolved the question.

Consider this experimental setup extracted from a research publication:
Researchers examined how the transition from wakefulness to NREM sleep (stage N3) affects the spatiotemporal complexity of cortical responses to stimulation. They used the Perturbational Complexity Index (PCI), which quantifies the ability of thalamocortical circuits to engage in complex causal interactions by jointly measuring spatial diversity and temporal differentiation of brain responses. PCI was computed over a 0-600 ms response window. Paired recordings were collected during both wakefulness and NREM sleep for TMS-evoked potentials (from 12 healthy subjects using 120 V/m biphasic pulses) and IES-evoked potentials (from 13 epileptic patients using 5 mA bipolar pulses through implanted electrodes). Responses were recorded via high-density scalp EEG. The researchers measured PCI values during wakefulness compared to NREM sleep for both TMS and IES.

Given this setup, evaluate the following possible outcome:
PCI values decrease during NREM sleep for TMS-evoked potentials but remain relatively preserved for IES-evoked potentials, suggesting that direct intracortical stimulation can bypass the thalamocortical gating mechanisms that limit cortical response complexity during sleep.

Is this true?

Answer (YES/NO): NO